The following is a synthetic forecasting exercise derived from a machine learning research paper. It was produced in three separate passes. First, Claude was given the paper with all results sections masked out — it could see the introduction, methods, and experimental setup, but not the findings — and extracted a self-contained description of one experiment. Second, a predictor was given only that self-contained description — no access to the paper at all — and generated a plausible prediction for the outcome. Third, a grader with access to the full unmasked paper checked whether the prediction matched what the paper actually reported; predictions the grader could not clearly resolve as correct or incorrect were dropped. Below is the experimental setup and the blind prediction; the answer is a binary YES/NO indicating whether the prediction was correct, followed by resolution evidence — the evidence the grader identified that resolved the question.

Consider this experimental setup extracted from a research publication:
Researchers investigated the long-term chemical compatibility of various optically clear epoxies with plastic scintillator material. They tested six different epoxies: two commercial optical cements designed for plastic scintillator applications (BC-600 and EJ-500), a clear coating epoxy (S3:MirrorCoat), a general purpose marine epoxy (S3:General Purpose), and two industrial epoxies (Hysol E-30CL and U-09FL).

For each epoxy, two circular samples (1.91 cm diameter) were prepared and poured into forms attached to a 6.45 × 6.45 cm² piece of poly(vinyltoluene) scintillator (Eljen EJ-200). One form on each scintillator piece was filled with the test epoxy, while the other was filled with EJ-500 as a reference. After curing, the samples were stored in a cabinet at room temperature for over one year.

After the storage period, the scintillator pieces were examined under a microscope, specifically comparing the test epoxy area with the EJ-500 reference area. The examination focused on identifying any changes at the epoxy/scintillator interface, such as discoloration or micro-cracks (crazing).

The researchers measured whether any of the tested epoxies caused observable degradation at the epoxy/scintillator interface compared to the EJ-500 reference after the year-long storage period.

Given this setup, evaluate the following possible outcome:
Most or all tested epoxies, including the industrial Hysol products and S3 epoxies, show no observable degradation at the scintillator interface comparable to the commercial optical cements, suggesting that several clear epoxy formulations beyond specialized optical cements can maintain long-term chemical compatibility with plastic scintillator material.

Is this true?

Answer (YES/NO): YES